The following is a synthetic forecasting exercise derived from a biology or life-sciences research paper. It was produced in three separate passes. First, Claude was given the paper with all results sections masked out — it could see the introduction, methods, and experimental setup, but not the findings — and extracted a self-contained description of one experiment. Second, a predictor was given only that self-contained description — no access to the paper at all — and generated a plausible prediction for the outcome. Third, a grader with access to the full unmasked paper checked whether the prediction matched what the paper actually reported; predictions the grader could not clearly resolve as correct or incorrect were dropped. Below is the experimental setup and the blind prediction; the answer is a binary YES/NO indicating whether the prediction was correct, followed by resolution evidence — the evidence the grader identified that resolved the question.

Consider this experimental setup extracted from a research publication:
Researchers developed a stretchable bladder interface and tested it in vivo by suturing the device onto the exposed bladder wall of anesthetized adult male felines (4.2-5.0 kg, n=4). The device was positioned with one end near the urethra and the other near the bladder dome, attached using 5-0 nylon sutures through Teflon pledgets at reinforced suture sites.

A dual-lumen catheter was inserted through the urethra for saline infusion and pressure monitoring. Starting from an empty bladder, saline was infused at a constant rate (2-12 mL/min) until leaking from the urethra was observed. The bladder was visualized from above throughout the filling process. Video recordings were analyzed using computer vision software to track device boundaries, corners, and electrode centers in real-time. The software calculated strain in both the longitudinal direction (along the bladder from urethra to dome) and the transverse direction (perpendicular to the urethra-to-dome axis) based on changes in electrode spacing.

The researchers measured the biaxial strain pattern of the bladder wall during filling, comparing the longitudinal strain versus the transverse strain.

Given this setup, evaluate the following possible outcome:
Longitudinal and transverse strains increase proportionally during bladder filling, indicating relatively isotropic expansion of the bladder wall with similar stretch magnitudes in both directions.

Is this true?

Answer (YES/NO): NO